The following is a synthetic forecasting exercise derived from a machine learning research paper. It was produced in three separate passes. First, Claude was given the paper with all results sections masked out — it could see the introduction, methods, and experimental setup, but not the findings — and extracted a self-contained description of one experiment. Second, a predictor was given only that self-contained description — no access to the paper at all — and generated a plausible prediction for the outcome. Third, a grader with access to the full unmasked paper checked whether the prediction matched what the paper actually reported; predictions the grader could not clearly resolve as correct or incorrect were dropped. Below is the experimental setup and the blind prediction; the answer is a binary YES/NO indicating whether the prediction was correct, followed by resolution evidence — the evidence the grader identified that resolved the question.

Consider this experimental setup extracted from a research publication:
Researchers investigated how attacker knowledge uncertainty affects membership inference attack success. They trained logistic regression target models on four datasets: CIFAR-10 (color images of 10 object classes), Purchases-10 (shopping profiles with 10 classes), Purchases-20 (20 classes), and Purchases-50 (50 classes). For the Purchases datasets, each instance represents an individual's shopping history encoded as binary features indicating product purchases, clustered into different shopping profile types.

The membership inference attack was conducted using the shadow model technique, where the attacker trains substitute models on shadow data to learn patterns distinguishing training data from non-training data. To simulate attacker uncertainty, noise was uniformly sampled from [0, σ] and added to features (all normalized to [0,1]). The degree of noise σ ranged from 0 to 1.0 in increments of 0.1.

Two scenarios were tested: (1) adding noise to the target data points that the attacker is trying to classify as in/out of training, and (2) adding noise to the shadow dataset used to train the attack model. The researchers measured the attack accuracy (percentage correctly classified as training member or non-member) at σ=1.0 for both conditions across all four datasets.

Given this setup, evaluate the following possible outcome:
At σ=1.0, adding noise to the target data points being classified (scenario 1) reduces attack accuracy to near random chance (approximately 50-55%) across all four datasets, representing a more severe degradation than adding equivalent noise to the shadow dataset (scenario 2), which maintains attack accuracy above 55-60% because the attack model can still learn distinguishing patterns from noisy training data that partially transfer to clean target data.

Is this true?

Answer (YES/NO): NO